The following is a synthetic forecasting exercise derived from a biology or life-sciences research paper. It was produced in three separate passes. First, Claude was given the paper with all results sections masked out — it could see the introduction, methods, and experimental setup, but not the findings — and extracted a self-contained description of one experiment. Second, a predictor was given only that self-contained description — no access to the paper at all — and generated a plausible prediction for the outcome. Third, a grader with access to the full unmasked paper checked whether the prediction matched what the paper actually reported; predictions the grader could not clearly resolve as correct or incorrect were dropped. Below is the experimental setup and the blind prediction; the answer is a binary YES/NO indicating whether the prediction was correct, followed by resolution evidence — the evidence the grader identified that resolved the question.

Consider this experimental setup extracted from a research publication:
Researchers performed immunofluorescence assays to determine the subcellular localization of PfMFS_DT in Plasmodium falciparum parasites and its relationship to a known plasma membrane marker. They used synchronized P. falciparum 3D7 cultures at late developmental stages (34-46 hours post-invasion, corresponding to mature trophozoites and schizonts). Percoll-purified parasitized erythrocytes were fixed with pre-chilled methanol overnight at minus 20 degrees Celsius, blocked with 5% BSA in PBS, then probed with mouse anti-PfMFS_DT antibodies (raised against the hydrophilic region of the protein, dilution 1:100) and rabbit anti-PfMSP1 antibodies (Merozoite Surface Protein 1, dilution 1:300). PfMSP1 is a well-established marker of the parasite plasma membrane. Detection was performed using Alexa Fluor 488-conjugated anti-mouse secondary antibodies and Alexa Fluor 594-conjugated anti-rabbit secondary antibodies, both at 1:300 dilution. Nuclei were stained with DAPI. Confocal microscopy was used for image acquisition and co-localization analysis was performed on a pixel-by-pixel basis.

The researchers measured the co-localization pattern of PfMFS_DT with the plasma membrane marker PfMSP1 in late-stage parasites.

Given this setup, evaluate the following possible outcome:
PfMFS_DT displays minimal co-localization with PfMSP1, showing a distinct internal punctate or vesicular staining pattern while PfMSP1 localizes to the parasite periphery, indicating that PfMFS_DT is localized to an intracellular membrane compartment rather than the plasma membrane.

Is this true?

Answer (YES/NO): NO